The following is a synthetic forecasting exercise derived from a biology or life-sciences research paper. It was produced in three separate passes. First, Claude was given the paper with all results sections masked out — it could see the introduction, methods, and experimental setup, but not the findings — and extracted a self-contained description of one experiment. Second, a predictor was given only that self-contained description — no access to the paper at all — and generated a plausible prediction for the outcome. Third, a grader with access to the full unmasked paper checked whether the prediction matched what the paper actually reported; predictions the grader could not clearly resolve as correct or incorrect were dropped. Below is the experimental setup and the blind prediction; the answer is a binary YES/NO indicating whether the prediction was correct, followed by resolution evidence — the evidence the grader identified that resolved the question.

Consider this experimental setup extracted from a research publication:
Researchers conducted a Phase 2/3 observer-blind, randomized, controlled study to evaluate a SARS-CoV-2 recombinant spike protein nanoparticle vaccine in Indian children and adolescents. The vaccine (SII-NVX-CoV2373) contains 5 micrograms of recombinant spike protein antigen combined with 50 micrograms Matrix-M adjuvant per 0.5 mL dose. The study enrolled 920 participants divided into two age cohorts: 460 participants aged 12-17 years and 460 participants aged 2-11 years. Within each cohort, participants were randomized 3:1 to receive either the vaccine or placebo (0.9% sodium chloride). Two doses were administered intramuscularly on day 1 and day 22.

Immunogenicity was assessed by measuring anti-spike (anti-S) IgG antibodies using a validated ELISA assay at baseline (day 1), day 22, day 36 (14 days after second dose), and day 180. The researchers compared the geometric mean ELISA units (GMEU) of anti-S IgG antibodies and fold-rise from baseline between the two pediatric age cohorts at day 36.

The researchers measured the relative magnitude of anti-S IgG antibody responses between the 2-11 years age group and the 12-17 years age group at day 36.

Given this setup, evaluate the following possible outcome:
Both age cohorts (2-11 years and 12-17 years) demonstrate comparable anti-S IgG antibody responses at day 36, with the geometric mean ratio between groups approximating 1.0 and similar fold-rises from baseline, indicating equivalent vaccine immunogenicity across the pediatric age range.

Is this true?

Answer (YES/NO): NO